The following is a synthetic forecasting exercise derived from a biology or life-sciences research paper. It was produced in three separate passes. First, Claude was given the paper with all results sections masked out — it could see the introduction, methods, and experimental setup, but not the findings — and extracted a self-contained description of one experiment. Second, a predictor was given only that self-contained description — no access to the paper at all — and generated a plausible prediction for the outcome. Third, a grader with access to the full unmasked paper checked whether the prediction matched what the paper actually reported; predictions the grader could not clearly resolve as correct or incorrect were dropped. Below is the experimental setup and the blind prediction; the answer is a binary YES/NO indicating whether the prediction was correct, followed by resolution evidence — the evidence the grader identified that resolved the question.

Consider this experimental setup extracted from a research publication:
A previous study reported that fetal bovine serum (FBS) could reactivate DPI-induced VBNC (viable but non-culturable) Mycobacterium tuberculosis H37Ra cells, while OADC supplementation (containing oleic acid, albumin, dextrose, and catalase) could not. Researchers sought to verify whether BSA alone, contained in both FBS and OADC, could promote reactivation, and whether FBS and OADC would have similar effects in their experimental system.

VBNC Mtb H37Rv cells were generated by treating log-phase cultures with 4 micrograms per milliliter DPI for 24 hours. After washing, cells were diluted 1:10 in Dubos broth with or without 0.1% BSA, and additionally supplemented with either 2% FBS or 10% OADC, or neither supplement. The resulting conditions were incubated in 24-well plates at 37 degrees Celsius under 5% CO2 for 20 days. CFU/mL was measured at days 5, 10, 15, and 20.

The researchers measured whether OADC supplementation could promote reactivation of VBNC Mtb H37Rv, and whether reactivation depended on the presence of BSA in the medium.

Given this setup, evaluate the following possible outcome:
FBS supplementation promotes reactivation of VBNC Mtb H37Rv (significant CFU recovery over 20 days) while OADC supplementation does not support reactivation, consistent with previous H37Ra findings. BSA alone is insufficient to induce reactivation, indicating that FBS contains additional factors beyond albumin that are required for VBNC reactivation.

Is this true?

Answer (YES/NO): NO